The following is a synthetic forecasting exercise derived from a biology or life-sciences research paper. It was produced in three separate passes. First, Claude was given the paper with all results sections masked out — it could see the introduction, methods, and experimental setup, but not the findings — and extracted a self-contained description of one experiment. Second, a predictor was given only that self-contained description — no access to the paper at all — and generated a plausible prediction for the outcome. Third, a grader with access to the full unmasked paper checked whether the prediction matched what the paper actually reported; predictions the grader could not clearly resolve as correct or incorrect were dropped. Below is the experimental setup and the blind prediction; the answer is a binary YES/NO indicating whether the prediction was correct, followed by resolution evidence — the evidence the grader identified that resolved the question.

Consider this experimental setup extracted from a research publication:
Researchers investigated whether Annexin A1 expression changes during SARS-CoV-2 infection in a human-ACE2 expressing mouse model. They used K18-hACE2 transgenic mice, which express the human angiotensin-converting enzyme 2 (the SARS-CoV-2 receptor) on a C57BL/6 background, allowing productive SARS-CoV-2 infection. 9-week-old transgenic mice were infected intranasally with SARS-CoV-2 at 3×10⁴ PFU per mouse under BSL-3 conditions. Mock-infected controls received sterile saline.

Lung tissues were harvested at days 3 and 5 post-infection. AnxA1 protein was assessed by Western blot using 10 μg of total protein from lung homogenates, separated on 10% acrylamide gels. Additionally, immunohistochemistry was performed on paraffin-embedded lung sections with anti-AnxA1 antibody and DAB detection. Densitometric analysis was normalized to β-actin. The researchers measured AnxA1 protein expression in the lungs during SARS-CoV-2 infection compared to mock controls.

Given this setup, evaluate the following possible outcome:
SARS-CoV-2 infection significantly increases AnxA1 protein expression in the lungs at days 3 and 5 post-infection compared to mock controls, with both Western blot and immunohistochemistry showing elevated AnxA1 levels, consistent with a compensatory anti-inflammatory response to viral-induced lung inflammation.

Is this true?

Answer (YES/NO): NO